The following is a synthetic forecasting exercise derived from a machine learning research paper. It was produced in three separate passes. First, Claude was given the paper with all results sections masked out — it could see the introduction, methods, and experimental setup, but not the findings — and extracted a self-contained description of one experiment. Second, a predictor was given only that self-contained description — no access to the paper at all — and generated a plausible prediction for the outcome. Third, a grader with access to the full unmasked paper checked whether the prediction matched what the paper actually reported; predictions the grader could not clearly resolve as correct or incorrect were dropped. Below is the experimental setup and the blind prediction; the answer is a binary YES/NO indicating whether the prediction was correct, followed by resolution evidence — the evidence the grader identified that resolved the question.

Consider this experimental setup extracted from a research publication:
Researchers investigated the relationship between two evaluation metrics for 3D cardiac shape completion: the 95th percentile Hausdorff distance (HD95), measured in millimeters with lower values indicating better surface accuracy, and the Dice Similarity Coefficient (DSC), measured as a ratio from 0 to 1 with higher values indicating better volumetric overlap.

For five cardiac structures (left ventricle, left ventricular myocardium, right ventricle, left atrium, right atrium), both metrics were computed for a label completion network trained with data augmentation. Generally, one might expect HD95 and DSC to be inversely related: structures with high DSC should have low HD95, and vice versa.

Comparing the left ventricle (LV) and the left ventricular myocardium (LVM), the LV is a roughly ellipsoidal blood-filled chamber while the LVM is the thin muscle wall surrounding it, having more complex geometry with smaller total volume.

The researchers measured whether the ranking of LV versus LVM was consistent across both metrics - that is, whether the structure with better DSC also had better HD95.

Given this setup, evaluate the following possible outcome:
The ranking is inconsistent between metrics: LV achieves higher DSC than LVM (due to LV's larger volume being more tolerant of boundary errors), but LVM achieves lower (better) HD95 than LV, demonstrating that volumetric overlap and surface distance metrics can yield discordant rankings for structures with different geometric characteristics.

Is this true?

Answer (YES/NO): YES